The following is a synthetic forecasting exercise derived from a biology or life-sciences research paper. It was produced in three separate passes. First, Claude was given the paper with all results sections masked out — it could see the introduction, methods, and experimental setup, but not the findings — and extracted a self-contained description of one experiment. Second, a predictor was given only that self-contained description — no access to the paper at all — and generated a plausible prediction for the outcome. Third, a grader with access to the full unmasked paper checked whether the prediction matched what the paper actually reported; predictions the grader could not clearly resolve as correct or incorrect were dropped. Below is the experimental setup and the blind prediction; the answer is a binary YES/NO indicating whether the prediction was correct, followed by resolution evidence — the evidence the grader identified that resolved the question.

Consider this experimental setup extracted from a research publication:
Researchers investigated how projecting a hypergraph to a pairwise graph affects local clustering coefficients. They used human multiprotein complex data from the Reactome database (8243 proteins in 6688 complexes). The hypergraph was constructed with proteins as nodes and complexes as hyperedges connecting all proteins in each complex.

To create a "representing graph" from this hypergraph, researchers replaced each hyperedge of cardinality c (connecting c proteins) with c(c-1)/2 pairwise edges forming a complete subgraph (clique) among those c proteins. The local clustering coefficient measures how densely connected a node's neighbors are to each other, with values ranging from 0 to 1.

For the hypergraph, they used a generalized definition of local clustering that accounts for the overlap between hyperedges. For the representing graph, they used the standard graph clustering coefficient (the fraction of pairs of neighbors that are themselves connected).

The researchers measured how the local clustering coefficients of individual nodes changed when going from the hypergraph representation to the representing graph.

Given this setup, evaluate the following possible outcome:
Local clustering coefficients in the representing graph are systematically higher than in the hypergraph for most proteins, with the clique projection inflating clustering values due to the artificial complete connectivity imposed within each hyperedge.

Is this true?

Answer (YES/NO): YES